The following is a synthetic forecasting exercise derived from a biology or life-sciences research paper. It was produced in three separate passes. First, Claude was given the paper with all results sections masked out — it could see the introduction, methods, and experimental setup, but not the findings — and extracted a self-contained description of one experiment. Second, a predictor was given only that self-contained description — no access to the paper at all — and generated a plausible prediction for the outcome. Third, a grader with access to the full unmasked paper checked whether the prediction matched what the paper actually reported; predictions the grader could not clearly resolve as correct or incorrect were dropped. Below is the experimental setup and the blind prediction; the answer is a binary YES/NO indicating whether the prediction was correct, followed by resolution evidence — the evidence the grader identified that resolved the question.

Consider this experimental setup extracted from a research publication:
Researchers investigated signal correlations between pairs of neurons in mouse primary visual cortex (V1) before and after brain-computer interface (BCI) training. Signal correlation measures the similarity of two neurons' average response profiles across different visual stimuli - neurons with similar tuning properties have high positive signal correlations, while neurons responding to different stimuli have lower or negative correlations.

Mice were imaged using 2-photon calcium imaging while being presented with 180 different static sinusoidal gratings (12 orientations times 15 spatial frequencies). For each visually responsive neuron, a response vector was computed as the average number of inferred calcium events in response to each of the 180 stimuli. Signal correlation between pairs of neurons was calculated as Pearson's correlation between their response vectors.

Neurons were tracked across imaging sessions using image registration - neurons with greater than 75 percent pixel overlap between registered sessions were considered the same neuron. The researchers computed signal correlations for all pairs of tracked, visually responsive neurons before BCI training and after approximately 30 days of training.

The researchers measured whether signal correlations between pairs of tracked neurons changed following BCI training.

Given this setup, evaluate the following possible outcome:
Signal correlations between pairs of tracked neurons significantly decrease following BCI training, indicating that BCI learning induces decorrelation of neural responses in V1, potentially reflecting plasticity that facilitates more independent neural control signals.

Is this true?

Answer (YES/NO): NO